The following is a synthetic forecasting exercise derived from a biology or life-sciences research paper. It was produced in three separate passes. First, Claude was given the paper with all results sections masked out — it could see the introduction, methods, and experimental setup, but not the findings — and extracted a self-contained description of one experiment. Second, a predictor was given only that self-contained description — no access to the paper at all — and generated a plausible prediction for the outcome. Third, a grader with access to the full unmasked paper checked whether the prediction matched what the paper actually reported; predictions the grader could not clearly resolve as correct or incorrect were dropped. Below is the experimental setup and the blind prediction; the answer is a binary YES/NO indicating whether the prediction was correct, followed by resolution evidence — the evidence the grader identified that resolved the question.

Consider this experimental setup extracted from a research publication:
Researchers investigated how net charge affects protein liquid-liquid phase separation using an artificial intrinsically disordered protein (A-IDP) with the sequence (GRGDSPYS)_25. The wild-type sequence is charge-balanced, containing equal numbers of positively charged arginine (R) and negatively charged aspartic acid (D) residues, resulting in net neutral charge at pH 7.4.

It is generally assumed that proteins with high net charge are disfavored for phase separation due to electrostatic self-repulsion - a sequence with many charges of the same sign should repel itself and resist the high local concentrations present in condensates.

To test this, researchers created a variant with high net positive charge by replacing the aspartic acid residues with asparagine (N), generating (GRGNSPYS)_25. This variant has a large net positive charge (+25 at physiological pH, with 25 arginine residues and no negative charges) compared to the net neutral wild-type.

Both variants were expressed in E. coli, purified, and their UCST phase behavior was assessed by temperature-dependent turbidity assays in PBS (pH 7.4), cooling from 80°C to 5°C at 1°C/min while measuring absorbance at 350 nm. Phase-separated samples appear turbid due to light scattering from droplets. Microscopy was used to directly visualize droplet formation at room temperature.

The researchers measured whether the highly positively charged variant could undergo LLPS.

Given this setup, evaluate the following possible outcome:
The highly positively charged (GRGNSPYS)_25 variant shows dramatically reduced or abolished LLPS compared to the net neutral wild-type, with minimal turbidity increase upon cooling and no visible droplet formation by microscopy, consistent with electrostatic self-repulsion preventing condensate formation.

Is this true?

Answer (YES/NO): NO